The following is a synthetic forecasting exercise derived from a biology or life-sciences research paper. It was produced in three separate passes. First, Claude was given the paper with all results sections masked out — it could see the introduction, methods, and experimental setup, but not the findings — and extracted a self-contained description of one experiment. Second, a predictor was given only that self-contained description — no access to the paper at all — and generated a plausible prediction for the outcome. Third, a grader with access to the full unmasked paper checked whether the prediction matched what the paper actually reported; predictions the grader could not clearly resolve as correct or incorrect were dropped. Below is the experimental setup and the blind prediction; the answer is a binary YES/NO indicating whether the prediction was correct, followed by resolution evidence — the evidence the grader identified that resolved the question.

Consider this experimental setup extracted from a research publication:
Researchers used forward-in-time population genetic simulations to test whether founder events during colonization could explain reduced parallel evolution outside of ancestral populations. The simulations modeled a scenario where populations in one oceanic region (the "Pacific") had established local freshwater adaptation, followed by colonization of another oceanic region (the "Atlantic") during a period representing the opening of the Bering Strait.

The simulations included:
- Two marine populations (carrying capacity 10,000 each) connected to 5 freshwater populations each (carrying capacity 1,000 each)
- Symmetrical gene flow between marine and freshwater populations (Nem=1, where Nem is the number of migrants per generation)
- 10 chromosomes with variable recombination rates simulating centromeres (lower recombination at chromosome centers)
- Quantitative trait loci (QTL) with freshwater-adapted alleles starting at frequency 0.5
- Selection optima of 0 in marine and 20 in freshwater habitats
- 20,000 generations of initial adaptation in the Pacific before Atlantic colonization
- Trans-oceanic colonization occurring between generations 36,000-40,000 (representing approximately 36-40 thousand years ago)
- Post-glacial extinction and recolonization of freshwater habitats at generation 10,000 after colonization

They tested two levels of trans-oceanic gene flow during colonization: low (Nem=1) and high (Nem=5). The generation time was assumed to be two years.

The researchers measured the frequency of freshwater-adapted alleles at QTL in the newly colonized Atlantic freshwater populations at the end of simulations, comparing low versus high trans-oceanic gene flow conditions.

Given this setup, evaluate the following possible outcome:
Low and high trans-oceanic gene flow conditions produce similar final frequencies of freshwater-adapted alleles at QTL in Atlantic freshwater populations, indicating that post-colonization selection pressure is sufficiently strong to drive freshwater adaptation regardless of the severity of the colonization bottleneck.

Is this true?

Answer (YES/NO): NO